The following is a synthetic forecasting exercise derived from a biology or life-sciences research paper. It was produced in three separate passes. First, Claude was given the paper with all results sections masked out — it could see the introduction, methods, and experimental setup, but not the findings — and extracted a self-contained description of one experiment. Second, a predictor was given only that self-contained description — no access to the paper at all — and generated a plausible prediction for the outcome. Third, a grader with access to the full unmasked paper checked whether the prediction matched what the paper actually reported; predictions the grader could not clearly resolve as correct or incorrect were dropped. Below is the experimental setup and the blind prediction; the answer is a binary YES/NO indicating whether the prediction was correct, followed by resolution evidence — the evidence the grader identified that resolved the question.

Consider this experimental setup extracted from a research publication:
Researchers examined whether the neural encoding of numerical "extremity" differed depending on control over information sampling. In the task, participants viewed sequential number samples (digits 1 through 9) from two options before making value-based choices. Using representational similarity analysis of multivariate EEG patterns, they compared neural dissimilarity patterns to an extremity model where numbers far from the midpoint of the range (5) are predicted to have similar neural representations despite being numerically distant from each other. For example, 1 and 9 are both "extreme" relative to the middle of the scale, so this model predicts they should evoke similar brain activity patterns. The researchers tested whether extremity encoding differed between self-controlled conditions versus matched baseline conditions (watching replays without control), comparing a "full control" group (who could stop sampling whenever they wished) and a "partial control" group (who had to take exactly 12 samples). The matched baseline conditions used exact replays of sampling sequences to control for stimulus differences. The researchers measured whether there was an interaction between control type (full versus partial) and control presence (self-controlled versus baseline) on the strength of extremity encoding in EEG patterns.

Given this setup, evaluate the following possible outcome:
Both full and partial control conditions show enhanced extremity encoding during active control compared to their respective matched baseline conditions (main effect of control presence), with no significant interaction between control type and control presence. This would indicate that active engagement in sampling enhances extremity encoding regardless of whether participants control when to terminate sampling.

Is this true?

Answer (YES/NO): NO